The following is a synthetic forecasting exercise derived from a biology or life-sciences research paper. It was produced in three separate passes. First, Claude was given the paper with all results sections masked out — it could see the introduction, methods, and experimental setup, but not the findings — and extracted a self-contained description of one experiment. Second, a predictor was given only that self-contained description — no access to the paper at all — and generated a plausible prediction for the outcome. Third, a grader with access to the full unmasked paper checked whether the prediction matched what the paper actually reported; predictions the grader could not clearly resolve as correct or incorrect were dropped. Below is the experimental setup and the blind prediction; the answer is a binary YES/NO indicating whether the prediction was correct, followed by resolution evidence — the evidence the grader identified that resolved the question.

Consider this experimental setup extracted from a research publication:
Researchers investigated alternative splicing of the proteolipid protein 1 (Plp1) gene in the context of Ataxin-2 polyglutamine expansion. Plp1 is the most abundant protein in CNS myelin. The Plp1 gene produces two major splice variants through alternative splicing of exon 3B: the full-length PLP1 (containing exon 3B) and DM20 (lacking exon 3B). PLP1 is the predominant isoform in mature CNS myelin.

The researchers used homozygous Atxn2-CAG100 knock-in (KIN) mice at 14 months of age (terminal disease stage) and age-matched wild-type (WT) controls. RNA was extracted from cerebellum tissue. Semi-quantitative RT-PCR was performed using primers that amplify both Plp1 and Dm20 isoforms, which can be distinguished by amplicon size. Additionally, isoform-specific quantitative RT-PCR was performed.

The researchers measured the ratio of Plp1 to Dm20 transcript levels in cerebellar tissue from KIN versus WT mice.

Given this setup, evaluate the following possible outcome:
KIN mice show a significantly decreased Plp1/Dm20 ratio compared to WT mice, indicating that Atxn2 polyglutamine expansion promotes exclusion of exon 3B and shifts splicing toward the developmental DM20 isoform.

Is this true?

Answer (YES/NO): YES